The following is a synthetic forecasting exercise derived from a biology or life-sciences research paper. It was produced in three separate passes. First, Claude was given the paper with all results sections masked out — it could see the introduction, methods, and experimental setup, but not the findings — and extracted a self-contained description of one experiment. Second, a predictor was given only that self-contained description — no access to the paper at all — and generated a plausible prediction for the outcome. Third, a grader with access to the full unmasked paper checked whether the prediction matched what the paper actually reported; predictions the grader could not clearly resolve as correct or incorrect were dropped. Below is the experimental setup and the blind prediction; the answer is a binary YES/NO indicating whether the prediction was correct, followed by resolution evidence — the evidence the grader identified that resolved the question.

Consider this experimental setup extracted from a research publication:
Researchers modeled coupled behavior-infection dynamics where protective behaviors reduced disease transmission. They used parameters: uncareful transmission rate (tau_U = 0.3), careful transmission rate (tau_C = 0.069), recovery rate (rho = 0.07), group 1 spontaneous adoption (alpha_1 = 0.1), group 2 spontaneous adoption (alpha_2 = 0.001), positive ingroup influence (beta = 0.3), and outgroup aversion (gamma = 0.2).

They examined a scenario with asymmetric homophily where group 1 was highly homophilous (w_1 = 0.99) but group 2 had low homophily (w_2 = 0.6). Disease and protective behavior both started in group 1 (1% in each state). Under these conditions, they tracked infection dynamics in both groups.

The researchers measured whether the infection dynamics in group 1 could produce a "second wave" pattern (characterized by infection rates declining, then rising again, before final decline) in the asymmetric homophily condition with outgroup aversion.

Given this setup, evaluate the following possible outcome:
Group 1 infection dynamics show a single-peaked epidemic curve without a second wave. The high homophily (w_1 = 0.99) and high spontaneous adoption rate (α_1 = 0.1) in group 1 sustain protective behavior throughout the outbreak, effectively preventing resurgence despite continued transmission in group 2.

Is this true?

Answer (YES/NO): NO